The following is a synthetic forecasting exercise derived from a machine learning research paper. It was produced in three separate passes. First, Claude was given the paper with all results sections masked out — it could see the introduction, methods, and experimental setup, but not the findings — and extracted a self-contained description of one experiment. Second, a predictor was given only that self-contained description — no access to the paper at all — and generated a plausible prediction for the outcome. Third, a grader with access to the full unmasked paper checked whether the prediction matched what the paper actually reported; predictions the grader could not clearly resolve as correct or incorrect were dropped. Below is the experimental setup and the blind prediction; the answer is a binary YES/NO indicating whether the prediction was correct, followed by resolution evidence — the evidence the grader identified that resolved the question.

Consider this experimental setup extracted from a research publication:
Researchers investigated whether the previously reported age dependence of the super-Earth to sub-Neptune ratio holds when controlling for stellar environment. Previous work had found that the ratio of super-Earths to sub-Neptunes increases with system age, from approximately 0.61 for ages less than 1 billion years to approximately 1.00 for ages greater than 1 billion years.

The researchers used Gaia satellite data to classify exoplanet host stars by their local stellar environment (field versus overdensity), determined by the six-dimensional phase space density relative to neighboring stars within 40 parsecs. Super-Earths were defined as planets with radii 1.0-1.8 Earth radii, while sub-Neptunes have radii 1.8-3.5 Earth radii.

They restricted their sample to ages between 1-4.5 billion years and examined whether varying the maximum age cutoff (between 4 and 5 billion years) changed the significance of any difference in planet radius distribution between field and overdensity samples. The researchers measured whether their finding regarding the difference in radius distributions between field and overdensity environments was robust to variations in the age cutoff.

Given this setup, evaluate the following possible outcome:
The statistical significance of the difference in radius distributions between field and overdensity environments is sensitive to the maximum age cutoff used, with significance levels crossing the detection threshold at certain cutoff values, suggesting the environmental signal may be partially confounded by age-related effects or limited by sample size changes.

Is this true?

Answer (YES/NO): NO